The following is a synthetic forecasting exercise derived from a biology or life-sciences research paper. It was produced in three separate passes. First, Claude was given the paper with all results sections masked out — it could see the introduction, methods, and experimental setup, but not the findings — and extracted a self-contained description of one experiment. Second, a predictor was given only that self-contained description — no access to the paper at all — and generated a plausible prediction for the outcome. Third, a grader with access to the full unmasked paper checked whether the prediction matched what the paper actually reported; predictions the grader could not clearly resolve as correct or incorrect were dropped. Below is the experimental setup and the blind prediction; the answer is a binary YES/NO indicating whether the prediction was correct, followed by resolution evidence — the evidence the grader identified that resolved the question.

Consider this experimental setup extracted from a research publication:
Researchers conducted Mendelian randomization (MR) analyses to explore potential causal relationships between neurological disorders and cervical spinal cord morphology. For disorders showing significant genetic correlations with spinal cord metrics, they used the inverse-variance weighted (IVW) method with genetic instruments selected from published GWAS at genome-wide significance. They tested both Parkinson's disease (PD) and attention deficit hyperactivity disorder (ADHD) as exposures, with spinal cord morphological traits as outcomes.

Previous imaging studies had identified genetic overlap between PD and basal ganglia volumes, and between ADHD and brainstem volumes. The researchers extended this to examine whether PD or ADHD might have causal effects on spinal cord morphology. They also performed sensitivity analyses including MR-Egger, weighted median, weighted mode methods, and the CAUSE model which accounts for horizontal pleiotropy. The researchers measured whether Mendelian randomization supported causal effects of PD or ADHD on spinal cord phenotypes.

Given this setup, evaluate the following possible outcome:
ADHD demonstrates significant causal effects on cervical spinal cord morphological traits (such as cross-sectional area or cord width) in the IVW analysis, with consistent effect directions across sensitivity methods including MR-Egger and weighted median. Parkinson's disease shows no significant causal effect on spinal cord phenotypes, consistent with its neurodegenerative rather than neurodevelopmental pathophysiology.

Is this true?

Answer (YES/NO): NO